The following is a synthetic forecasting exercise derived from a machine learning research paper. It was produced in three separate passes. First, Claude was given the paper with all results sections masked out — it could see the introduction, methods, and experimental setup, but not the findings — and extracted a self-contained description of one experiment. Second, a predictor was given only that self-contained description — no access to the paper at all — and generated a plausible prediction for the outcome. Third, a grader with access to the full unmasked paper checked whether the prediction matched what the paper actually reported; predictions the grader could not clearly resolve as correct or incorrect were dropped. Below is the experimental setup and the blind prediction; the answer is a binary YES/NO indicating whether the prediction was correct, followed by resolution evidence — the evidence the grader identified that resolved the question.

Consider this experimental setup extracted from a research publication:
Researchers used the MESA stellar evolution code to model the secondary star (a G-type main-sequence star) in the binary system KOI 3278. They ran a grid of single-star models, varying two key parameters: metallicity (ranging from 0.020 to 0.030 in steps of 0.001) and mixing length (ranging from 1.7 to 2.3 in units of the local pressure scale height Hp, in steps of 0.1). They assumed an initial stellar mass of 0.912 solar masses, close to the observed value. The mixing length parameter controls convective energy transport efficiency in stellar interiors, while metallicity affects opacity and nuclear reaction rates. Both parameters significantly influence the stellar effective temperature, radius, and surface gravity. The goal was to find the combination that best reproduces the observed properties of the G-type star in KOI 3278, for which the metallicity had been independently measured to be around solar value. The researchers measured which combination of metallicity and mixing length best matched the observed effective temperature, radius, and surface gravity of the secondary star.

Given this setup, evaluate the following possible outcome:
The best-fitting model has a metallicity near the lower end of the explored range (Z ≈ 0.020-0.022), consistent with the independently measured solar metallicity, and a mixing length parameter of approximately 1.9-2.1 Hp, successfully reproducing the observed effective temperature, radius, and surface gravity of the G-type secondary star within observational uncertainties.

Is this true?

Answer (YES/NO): NO